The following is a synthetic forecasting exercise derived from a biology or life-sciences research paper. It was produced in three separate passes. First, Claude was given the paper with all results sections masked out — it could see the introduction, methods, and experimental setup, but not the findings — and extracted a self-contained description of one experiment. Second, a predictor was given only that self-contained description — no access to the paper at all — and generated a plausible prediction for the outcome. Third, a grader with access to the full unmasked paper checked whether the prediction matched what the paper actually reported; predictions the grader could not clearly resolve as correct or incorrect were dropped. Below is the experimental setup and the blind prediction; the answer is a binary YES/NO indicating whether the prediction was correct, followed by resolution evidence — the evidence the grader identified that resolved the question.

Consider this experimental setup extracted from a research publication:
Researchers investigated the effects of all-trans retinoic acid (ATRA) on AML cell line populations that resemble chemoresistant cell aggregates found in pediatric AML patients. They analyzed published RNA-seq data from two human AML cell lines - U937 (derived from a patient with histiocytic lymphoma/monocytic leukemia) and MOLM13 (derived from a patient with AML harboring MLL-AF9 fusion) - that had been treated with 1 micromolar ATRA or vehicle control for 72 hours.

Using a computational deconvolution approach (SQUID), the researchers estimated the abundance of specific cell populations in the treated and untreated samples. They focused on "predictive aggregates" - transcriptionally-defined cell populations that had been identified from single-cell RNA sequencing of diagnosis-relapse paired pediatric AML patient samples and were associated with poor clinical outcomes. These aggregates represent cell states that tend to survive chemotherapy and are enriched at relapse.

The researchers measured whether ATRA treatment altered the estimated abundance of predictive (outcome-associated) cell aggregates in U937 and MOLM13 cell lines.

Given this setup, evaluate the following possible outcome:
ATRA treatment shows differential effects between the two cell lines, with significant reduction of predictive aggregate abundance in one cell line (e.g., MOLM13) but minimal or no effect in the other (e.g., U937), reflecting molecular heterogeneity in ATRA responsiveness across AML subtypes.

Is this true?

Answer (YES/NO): NO